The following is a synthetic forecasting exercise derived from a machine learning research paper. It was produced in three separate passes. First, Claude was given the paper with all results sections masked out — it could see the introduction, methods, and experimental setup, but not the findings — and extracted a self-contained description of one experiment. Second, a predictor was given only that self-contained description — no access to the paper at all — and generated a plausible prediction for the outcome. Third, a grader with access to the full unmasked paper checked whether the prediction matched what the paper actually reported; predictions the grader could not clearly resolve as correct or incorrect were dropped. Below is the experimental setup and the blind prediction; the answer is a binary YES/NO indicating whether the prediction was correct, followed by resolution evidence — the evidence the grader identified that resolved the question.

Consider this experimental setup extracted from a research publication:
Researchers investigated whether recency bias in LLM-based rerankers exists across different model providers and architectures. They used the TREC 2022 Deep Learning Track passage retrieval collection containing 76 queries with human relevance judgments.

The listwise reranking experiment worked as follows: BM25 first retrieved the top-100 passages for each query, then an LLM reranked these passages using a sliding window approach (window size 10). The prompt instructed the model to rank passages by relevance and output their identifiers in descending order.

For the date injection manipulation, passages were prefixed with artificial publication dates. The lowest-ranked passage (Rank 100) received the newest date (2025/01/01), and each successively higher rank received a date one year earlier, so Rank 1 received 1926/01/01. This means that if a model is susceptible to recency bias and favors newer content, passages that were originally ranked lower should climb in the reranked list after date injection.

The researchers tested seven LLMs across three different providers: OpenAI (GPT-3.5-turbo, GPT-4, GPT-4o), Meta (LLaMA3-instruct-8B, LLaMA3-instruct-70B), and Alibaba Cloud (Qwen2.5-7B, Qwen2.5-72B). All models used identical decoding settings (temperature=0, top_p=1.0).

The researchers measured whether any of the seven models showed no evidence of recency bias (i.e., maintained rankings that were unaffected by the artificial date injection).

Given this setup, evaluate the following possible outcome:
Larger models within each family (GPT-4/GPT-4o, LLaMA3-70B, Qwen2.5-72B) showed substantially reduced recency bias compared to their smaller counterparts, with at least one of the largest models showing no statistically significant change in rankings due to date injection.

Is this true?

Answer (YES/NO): NO